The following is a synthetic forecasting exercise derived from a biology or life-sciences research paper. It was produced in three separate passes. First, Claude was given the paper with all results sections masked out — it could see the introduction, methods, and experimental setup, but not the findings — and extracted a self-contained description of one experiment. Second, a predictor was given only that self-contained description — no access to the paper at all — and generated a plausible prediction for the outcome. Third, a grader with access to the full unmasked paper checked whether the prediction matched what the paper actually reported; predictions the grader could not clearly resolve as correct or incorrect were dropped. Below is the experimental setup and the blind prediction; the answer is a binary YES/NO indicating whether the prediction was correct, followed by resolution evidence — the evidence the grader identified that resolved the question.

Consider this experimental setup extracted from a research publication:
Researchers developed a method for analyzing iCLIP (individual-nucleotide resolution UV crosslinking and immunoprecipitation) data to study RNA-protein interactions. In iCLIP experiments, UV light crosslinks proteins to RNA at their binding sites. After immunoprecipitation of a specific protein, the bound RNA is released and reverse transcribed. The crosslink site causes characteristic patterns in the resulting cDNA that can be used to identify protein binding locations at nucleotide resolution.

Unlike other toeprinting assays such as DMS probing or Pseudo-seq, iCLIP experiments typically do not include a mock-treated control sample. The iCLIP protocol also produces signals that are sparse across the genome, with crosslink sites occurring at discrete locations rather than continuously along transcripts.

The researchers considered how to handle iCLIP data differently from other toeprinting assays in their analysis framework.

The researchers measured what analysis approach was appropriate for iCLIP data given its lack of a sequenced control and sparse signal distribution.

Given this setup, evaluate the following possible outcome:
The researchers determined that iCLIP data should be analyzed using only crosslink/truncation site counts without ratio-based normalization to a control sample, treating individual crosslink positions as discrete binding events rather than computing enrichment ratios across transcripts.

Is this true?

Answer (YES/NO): YES